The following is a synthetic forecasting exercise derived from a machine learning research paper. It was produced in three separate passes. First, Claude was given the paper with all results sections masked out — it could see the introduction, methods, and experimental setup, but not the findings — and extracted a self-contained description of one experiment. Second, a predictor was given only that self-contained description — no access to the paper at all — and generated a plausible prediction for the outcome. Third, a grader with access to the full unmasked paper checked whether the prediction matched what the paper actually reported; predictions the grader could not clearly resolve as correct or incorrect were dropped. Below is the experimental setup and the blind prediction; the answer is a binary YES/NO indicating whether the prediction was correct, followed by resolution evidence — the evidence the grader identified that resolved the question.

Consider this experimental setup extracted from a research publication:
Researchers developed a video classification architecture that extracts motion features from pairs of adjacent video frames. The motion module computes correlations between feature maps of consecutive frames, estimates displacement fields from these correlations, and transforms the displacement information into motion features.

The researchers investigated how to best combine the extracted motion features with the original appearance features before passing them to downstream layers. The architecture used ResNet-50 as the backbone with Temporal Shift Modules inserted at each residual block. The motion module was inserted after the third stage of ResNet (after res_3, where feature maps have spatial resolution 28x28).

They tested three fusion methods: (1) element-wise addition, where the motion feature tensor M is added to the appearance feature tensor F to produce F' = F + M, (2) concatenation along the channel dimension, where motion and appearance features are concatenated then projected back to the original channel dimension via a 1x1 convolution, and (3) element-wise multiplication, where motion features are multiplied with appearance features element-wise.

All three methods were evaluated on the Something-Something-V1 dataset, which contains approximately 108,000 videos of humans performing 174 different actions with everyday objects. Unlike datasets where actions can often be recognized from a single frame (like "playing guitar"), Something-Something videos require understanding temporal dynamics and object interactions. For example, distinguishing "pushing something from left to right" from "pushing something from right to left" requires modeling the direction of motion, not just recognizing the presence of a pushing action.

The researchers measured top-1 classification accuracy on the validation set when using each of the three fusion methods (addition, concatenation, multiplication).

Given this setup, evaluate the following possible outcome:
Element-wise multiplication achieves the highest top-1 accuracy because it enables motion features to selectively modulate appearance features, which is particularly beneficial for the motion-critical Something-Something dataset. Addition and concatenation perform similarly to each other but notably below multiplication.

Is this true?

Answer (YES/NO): NO